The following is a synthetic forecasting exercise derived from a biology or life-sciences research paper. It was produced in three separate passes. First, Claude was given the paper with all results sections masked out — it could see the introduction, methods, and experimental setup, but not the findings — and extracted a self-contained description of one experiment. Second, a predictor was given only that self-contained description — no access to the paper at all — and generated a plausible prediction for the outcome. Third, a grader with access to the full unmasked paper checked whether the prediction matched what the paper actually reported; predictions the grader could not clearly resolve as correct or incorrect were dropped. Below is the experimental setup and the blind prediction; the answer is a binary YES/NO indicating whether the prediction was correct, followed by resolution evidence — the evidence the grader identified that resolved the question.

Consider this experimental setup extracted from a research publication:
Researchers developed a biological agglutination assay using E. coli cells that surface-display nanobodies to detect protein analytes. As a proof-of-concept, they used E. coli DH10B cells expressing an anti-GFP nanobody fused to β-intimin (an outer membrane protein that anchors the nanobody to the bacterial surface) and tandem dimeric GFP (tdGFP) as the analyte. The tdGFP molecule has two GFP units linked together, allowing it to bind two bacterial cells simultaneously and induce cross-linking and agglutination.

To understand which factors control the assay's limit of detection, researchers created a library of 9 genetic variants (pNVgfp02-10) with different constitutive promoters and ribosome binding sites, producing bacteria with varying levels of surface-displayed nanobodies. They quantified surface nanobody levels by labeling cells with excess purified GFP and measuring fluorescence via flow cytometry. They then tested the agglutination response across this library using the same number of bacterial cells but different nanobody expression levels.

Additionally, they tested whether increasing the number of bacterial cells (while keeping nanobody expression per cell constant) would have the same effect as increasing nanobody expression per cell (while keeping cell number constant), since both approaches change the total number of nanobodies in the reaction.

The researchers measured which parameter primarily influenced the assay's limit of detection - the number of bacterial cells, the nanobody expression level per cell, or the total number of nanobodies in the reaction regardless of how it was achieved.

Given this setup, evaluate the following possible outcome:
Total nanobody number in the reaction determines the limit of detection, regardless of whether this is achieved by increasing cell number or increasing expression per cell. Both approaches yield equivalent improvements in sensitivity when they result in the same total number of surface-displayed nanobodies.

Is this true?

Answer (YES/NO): YES